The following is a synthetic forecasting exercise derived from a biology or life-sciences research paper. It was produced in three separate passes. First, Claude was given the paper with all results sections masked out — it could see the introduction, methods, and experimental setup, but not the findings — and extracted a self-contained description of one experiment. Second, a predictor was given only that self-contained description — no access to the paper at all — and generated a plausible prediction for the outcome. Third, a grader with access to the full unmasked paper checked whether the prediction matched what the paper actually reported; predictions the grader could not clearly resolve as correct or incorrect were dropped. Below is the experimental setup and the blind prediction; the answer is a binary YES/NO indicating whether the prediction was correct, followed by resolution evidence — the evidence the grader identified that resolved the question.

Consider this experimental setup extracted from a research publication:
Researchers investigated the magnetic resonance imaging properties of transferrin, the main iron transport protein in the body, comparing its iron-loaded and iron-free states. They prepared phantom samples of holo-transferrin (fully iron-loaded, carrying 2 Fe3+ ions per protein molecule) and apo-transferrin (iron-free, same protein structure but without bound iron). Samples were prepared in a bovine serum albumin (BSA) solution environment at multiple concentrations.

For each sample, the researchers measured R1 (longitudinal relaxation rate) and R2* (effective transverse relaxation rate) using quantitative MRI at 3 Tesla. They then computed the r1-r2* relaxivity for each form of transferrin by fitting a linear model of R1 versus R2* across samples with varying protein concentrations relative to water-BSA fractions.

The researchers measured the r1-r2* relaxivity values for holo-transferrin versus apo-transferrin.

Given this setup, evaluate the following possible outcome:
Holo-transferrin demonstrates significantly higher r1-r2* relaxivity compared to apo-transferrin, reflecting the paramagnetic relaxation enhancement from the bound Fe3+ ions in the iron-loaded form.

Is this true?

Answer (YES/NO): YES